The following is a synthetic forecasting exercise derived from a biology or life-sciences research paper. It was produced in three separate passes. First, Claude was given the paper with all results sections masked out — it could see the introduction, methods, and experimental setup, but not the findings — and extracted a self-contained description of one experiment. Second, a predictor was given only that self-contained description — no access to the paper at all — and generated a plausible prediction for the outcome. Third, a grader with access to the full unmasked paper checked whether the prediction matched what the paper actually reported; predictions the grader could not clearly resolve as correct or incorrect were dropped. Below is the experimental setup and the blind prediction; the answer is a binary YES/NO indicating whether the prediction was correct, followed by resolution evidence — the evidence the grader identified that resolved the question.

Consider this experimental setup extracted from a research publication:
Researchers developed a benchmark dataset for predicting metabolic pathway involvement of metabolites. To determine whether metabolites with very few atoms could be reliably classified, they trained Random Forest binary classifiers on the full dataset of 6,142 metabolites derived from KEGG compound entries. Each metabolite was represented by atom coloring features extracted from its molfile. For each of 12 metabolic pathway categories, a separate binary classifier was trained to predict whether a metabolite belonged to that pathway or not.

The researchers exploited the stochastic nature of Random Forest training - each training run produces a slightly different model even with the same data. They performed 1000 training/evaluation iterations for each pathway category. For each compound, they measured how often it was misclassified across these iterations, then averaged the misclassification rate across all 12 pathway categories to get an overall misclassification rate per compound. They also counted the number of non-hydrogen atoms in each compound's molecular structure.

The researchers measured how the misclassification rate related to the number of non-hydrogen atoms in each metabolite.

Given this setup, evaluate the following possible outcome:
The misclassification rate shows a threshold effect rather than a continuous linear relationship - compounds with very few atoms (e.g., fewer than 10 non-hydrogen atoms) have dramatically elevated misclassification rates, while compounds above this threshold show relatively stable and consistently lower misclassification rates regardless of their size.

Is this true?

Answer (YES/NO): NO